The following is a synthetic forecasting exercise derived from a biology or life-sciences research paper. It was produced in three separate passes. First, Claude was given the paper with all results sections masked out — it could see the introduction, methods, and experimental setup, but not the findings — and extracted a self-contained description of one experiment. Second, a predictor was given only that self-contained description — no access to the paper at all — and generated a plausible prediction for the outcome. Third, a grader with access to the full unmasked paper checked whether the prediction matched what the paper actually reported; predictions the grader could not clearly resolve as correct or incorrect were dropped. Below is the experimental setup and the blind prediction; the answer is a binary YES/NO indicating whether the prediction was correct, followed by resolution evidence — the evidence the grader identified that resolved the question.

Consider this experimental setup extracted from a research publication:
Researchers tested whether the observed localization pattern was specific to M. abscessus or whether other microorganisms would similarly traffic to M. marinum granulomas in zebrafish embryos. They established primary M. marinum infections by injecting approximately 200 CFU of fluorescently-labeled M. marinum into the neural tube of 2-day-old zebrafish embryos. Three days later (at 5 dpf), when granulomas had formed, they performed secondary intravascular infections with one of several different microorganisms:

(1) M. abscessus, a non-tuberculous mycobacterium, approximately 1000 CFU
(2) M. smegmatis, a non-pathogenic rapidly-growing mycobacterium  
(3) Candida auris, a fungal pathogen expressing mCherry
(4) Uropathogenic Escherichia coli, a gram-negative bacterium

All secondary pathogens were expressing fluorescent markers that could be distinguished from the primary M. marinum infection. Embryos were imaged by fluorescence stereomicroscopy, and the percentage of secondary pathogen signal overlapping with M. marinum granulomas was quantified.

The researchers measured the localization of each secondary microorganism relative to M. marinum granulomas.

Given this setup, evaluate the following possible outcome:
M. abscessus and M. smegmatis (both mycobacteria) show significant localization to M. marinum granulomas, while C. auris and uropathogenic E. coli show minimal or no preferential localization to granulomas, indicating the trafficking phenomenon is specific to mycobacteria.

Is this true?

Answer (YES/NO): NO